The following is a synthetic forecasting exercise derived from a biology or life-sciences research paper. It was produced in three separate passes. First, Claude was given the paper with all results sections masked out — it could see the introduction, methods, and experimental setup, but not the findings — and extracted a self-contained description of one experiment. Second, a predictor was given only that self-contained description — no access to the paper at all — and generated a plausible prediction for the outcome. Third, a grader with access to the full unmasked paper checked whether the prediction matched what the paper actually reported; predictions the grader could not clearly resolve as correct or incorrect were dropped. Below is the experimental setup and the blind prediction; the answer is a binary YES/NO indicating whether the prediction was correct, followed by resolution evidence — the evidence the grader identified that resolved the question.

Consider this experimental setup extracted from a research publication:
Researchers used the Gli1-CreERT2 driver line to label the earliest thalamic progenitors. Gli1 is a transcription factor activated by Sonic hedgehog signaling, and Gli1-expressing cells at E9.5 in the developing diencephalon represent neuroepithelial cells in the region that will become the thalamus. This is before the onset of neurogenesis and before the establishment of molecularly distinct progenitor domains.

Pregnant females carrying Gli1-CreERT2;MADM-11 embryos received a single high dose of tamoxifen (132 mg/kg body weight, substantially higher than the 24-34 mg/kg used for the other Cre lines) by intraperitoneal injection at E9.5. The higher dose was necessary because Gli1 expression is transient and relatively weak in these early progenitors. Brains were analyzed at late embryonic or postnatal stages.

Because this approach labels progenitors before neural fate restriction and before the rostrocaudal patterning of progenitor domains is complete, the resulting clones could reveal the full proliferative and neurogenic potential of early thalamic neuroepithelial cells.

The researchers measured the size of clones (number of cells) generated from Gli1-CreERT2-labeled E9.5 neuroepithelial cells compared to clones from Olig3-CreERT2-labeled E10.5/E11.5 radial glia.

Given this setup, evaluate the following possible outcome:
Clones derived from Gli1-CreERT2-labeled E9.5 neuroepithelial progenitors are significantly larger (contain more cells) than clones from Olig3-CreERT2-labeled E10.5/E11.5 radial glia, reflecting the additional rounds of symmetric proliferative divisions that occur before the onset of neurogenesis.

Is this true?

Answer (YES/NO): YES